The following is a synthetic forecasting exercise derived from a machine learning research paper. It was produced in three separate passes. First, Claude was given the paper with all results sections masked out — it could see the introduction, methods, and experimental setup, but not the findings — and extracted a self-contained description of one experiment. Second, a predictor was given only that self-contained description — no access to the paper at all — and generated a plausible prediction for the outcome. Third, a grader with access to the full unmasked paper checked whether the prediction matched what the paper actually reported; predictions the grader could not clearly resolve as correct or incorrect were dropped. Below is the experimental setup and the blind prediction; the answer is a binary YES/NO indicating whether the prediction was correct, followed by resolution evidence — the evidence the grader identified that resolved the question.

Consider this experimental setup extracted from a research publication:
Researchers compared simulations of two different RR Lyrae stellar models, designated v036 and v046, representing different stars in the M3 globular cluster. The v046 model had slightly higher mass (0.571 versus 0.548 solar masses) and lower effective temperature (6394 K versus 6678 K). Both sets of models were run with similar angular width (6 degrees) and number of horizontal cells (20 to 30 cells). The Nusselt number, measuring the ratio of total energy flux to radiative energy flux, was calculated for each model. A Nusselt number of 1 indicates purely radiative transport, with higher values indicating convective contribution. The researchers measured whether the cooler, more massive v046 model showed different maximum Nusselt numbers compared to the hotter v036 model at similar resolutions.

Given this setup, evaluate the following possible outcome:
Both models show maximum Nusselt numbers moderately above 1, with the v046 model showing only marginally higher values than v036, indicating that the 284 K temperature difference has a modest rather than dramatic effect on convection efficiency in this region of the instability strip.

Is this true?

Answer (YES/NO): NO